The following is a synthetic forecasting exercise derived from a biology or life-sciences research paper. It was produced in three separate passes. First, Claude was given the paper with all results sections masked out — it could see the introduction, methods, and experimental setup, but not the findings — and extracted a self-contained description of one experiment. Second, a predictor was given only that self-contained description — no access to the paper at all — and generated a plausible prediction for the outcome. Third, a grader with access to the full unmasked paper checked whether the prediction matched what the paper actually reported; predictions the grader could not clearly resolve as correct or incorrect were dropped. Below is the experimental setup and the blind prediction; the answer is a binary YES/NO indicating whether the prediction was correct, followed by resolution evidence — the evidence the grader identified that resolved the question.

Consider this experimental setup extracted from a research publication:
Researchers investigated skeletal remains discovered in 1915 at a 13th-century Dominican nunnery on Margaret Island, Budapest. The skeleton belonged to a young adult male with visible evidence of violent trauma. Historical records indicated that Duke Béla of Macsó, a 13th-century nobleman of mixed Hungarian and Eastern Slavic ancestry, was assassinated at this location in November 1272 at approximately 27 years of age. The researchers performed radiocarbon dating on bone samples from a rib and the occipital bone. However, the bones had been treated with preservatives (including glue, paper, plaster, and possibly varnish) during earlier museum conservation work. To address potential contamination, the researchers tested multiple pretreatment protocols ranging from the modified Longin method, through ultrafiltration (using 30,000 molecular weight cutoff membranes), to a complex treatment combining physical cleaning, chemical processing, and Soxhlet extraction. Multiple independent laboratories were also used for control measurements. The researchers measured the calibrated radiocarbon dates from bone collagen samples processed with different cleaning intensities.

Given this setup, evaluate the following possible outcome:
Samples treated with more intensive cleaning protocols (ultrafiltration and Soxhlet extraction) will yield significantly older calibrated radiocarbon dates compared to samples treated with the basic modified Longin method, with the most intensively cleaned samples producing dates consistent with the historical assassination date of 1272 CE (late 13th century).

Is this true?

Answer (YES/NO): NO